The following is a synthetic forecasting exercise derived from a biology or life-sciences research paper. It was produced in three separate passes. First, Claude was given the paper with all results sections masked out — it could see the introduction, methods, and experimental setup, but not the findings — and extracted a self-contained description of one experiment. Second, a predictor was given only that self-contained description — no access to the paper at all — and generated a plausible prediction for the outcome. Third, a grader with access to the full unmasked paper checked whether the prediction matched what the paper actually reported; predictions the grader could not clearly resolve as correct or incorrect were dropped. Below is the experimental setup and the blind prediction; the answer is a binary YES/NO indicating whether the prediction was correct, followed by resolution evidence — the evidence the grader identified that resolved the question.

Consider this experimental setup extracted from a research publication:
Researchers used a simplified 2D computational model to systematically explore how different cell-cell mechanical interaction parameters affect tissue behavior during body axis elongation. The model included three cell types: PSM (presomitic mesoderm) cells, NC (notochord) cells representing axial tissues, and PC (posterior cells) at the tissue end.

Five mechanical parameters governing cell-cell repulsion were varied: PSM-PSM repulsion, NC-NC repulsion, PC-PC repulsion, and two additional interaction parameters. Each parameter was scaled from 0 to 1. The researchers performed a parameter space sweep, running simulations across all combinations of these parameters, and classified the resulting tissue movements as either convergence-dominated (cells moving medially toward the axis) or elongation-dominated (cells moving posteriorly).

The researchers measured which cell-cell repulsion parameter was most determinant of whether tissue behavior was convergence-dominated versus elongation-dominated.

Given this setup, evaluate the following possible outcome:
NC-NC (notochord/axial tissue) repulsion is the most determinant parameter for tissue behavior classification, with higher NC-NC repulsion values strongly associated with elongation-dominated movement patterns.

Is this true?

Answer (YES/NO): NO